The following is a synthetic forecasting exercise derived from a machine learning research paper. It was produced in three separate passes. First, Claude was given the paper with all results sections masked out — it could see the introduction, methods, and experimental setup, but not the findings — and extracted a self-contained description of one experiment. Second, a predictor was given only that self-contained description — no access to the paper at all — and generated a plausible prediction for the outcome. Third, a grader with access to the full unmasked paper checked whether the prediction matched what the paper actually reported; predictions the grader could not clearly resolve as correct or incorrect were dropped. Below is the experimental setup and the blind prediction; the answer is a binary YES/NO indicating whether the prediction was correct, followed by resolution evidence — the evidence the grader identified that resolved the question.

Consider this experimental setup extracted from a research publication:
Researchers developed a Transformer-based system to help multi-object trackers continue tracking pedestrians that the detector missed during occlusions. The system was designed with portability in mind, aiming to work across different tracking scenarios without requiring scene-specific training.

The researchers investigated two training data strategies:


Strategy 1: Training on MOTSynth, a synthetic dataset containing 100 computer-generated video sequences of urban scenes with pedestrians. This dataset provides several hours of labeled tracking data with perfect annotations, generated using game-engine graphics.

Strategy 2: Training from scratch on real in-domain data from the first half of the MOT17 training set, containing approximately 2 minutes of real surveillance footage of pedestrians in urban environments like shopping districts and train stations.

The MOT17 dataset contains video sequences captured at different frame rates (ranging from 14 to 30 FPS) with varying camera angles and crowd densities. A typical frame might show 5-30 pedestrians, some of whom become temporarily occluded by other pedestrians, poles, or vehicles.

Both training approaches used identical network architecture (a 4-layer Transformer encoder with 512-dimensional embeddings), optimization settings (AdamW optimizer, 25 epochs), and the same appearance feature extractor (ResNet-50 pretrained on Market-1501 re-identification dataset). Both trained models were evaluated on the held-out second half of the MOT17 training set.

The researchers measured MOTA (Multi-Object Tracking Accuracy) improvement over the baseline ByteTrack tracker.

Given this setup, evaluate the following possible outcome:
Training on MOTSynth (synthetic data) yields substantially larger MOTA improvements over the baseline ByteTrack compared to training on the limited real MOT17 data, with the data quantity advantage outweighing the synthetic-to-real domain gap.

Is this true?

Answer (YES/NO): YES